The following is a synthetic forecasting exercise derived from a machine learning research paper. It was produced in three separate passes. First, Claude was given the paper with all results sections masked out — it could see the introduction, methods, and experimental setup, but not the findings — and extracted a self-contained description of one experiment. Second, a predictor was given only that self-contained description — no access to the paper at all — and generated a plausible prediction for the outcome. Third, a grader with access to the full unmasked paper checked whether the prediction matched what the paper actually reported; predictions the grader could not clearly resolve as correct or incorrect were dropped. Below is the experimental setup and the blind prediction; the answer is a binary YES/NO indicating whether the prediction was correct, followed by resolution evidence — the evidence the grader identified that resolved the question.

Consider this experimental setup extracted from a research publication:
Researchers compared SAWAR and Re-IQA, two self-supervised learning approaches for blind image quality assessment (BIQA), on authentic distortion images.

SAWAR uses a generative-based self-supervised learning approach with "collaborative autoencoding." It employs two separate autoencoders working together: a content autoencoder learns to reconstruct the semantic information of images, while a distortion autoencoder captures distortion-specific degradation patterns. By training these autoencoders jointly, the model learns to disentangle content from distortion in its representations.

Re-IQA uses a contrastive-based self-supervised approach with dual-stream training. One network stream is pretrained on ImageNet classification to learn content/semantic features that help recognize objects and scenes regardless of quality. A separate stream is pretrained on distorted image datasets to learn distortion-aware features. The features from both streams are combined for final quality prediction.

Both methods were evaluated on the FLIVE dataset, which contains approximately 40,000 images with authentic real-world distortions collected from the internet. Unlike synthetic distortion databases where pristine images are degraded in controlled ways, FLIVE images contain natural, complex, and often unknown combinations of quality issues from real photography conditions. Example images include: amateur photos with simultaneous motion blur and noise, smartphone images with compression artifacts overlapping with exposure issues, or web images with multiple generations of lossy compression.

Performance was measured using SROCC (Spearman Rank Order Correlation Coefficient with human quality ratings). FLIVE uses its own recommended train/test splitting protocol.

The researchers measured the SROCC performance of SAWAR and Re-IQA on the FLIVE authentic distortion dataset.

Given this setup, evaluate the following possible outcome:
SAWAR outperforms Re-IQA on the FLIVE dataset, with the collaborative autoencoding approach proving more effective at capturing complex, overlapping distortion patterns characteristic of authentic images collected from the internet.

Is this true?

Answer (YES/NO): NO